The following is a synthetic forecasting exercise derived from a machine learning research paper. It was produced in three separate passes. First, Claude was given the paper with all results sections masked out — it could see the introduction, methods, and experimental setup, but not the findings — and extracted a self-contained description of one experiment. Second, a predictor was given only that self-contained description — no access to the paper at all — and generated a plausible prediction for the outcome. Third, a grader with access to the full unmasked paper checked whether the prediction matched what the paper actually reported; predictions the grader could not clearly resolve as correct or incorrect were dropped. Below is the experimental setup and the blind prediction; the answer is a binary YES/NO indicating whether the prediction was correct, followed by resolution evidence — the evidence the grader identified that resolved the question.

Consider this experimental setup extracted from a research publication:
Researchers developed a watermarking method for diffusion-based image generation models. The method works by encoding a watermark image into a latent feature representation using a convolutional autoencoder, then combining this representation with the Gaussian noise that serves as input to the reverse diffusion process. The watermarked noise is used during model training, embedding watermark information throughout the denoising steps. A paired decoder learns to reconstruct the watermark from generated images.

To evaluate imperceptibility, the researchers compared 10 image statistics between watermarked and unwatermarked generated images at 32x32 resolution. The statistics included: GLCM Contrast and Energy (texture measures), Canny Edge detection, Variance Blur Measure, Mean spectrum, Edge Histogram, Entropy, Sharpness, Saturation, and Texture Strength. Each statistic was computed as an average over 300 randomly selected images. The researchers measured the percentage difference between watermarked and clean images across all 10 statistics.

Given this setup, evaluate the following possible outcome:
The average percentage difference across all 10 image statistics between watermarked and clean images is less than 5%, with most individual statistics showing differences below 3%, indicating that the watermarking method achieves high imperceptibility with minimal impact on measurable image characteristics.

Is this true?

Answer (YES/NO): YES